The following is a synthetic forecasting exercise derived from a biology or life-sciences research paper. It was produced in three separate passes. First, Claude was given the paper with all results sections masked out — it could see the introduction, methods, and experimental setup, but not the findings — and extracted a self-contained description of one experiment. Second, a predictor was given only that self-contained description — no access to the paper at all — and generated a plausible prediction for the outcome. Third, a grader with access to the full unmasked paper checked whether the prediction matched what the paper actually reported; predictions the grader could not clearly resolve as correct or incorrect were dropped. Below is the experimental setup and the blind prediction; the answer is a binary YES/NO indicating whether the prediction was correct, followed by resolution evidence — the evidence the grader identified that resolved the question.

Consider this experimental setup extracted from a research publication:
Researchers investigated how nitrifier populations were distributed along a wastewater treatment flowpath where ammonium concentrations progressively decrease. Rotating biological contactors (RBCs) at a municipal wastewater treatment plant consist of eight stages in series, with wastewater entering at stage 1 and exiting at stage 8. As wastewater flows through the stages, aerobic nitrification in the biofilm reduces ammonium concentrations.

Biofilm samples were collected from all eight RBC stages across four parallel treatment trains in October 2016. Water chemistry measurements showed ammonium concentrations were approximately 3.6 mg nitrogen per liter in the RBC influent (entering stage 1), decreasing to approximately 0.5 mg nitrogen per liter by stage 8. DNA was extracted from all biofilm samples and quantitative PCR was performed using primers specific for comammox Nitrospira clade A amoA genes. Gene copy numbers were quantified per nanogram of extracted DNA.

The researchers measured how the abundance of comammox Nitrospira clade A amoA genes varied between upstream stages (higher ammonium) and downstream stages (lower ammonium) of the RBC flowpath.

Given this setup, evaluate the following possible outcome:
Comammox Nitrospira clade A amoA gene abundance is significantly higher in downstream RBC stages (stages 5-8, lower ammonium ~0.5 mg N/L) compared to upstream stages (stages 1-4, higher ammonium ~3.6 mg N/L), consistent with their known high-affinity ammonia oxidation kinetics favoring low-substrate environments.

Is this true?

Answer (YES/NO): NO